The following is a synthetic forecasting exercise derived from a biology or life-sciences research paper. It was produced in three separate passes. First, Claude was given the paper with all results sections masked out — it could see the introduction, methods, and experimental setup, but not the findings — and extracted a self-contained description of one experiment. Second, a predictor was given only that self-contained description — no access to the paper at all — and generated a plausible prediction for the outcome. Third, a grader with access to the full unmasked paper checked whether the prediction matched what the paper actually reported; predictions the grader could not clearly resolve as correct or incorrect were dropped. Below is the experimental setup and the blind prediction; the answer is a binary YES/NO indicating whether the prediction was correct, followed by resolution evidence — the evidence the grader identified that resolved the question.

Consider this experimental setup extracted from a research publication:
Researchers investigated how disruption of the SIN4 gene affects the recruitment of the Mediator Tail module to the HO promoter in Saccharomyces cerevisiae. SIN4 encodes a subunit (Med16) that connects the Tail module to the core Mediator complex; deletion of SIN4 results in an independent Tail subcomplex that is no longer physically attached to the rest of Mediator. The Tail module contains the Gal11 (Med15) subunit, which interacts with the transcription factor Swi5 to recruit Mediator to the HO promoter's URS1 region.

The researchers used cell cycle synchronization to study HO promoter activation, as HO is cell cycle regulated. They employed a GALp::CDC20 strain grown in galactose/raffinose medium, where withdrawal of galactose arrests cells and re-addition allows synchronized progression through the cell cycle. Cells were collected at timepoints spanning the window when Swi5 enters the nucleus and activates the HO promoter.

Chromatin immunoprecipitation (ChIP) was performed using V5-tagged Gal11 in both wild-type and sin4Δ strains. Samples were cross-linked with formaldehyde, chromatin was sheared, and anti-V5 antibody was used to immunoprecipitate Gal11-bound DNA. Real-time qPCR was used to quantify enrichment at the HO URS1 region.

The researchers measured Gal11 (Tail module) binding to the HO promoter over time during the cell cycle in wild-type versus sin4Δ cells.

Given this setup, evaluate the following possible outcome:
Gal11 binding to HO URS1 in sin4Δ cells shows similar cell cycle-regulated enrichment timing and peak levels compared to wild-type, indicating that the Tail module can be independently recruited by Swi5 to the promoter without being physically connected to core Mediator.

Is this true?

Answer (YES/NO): NO